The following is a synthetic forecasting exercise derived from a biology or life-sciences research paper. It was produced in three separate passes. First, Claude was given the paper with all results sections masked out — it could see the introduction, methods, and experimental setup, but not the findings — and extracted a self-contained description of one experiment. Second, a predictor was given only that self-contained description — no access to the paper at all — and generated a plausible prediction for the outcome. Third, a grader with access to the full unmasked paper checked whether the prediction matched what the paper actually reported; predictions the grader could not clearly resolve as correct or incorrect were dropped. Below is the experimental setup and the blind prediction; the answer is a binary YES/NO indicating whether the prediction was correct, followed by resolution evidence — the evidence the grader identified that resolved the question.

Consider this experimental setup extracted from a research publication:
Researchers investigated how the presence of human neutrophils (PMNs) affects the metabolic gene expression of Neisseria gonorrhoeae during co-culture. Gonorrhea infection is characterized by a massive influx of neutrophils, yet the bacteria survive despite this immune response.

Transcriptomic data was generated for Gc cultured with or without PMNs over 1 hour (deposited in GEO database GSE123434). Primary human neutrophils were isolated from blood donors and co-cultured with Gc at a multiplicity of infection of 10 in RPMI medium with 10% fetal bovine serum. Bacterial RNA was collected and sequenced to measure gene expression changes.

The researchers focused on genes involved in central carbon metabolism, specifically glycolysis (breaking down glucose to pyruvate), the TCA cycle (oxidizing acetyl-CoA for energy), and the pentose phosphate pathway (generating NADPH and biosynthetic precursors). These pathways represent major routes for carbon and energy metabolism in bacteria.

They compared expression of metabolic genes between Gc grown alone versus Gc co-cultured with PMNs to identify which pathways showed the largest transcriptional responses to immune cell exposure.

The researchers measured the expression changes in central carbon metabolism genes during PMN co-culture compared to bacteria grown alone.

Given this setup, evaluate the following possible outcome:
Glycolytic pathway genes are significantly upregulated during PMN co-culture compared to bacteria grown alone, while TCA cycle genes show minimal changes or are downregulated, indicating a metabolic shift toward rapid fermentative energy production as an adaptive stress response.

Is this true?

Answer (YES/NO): NO